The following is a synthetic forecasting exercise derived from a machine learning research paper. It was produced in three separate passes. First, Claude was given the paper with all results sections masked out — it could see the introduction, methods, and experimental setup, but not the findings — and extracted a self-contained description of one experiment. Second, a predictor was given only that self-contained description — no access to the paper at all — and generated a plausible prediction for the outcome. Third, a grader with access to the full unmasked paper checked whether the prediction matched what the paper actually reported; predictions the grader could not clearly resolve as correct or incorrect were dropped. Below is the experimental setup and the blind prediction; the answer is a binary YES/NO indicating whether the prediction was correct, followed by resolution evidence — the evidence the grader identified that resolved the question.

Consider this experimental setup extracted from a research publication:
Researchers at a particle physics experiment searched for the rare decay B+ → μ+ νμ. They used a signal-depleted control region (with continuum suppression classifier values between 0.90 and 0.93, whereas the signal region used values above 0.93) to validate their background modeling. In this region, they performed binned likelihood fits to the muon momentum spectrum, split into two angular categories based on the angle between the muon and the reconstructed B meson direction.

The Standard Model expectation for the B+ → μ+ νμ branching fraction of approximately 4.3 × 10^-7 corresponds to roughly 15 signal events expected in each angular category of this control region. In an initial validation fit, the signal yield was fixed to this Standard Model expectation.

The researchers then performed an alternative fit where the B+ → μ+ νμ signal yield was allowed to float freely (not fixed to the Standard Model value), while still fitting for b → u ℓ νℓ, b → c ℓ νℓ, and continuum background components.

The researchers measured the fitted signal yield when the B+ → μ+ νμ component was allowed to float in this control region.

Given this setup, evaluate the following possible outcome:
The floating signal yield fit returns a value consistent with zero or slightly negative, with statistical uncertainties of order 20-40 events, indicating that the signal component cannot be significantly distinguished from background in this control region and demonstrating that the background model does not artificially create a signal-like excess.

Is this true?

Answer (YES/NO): NO